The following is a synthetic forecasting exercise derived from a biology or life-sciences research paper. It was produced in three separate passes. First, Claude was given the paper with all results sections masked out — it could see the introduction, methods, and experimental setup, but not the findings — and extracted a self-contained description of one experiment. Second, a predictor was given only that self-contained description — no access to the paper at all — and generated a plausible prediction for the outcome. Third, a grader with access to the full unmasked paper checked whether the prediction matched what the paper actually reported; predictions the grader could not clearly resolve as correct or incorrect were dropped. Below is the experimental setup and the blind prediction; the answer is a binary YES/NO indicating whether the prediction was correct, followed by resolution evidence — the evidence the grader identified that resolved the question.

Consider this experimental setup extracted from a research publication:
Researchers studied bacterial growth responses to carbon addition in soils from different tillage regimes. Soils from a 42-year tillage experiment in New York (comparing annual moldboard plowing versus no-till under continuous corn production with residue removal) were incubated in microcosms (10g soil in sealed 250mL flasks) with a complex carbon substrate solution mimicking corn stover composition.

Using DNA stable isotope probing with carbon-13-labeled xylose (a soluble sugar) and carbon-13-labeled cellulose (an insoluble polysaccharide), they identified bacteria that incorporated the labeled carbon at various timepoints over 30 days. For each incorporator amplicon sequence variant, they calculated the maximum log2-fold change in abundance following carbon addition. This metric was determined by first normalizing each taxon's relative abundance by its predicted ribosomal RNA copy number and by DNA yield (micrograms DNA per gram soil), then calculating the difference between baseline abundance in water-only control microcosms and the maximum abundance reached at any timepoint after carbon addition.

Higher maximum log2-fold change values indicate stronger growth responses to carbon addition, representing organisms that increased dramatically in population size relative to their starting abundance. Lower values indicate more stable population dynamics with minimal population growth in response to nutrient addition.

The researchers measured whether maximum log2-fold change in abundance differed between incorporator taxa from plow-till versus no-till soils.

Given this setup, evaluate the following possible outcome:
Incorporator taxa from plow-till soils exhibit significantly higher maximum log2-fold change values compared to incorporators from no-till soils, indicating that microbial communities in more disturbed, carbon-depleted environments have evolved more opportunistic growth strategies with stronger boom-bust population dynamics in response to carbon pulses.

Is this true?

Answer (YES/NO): NO